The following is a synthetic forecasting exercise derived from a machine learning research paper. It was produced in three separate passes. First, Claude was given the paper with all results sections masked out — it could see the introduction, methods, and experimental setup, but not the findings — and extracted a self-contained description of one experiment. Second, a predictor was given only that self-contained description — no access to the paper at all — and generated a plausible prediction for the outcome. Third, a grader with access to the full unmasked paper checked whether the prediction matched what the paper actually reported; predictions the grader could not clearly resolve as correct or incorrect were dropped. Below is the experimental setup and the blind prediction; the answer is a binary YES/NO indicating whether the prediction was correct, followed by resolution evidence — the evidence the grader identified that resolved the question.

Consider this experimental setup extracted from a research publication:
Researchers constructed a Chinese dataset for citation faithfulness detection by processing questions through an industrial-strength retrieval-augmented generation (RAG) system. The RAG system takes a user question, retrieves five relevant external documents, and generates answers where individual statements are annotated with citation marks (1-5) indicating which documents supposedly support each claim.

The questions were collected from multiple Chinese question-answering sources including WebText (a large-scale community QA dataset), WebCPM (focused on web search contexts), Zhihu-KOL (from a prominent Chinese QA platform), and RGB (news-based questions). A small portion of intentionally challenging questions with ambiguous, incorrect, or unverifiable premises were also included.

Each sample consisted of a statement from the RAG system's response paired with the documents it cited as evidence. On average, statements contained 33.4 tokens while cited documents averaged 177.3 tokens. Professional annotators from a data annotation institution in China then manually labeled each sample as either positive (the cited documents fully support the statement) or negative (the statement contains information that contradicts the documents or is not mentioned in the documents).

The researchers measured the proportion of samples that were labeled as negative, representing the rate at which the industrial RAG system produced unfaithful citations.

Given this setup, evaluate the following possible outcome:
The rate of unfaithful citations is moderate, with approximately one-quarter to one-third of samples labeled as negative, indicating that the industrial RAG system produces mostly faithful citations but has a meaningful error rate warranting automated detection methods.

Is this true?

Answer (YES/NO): NO